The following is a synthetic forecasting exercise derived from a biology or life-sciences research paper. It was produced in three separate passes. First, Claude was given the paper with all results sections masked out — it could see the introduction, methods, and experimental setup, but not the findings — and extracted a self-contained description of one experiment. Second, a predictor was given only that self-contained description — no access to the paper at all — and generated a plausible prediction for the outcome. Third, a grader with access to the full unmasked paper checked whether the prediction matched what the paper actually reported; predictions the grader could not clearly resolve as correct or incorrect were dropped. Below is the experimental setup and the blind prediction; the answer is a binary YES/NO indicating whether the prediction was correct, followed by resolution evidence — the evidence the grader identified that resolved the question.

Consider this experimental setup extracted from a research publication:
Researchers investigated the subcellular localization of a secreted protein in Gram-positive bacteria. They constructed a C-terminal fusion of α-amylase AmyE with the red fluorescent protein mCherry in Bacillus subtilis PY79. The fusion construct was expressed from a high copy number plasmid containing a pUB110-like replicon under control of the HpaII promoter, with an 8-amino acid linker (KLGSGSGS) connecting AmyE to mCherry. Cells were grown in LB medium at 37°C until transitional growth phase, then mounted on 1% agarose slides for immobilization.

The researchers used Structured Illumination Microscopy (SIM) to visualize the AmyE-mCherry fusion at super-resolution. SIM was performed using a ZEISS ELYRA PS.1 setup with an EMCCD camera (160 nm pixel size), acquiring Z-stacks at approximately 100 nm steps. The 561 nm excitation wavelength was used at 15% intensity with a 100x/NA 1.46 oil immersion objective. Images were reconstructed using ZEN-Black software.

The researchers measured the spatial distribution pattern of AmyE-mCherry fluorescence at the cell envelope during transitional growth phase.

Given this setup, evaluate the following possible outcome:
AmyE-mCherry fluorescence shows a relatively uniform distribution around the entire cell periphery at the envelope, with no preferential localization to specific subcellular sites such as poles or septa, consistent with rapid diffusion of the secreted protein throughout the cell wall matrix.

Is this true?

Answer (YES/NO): NO